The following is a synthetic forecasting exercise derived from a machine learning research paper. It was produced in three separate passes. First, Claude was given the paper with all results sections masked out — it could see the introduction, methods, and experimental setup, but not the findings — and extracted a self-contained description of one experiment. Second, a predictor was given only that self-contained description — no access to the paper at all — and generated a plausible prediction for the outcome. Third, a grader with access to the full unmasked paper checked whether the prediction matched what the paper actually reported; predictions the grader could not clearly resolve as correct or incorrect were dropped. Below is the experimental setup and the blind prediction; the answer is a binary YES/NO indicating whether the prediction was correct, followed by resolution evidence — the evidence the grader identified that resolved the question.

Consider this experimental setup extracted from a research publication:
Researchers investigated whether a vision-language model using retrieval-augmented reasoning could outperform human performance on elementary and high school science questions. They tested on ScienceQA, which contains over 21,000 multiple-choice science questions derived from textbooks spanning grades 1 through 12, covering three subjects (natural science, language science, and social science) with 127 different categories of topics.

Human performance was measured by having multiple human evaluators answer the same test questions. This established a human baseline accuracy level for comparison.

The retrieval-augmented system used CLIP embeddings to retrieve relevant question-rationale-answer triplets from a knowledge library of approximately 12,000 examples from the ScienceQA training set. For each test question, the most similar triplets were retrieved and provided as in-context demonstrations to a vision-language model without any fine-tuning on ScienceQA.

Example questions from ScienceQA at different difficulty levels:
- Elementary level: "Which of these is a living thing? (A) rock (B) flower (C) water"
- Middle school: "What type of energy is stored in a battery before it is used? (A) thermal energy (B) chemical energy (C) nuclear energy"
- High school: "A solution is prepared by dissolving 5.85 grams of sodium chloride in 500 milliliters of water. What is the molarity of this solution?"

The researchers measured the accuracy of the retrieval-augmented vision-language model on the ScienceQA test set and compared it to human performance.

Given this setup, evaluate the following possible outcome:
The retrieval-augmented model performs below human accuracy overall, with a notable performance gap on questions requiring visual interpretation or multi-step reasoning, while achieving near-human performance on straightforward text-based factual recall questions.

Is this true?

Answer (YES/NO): NO